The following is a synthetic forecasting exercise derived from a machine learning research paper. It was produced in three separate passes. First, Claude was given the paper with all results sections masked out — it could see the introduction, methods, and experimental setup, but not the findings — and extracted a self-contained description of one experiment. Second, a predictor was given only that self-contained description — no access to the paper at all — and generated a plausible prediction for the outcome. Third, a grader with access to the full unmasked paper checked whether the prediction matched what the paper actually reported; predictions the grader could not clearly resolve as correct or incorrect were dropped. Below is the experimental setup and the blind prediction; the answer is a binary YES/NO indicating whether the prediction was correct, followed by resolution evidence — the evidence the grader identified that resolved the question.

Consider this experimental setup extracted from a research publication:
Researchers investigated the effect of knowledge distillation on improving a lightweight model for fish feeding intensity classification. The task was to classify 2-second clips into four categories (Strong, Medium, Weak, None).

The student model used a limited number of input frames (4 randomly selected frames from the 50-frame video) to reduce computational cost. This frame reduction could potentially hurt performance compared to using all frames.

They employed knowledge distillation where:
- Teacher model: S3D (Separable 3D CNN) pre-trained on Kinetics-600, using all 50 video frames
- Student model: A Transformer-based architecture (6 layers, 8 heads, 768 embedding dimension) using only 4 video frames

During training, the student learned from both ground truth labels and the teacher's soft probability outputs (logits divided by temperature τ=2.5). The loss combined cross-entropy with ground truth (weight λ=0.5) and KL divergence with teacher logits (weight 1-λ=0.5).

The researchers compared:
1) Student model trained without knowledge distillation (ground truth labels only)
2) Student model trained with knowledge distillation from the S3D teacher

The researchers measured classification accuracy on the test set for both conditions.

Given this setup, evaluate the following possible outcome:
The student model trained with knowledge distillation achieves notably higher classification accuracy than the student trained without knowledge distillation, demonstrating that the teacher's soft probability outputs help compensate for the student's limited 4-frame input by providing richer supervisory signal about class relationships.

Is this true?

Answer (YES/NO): YES